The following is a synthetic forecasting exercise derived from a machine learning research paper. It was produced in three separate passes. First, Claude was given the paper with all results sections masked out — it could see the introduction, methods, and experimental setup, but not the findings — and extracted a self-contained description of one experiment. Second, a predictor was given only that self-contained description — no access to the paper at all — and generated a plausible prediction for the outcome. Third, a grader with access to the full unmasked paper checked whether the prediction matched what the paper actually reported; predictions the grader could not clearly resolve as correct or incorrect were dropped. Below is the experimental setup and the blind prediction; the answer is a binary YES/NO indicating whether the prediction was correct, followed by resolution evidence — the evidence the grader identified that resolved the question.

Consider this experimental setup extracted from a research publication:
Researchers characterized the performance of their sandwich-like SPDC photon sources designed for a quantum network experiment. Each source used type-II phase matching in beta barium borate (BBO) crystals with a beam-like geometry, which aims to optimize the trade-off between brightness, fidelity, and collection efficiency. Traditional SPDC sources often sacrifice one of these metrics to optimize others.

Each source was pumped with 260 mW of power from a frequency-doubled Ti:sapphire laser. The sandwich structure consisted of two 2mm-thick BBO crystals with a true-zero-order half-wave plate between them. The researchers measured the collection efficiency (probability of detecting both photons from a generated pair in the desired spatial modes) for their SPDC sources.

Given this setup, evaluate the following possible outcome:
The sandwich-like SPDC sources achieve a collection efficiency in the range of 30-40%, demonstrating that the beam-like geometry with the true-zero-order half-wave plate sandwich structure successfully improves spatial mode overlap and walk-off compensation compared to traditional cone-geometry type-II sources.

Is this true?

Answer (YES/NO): YES